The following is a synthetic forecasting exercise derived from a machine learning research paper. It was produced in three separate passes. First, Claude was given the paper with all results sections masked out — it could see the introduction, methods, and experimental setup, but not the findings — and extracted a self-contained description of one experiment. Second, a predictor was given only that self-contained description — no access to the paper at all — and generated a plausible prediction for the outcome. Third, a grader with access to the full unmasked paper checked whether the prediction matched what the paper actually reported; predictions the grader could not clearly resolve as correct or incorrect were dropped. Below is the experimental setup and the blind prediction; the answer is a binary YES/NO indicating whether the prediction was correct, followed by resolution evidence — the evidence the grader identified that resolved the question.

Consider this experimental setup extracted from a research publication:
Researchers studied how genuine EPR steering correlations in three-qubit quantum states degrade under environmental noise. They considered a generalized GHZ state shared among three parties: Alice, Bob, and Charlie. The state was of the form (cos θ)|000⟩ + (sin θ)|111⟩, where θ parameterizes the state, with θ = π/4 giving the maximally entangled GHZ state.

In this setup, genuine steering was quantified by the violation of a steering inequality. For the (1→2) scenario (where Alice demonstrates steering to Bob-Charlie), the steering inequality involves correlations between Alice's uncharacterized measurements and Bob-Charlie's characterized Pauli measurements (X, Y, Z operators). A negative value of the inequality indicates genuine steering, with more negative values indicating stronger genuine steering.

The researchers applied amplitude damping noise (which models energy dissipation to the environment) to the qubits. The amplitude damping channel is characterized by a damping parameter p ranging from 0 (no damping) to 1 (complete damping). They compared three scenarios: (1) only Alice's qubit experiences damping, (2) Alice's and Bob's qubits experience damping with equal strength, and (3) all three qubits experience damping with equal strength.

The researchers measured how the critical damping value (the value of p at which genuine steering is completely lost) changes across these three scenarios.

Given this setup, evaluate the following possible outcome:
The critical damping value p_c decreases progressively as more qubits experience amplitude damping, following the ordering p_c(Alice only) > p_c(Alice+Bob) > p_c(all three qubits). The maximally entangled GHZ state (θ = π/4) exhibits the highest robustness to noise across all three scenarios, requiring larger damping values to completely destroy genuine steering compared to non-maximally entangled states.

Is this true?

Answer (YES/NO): NO